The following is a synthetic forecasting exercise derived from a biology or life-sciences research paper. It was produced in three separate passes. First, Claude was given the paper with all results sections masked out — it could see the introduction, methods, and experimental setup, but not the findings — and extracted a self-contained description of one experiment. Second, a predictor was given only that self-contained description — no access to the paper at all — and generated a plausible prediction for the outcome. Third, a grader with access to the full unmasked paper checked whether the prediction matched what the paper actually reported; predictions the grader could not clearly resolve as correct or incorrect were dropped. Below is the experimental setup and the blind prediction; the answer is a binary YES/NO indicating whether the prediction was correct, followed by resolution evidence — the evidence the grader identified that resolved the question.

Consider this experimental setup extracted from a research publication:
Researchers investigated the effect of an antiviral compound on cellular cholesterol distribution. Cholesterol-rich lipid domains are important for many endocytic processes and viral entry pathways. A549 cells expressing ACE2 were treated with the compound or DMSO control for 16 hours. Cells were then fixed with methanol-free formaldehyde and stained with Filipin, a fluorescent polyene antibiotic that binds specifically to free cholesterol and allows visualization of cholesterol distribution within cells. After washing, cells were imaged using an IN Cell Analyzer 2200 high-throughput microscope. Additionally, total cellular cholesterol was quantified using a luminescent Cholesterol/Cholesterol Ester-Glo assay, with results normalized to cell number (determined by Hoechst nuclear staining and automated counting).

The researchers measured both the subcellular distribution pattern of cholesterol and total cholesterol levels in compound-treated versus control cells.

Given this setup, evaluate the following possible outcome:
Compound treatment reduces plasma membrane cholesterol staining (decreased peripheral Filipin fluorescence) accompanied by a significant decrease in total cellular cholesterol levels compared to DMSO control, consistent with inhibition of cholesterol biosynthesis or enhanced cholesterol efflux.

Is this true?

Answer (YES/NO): NO